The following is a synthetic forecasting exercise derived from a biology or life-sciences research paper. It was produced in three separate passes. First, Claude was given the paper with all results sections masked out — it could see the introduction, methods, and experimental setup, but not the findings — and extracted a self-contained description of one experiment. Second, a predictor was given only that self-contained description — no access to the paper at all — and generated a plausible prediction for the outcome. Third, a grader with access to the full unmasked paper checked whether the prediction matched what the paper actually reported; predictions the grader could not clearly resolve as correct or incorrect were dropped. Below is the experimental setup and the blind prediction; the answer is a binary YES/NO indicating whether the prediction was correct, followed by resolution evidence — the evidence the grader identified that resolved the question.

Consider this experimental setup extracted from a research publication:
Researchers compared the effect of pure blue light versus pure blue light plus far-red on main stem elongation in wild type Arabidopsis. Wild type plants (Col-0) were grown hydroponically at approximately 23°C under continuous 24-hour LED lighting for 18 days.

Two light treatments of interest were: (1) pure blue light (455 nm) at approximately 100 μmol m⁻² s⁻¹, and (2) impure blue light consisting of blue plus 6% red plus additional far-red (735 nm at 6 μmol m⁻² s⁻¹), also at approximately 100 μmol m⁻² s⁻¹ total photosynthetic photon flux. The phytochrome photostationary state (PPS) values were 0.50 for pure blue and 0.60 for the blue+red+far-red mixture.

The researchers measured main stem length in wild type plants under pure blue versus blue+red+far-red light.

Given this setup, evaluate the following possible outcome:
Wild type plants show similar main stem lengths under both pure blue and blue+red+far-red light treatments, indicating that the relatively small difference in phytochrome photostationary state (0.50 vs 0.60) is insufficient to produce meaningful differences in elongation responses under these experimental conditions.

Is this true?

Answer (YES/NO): NO